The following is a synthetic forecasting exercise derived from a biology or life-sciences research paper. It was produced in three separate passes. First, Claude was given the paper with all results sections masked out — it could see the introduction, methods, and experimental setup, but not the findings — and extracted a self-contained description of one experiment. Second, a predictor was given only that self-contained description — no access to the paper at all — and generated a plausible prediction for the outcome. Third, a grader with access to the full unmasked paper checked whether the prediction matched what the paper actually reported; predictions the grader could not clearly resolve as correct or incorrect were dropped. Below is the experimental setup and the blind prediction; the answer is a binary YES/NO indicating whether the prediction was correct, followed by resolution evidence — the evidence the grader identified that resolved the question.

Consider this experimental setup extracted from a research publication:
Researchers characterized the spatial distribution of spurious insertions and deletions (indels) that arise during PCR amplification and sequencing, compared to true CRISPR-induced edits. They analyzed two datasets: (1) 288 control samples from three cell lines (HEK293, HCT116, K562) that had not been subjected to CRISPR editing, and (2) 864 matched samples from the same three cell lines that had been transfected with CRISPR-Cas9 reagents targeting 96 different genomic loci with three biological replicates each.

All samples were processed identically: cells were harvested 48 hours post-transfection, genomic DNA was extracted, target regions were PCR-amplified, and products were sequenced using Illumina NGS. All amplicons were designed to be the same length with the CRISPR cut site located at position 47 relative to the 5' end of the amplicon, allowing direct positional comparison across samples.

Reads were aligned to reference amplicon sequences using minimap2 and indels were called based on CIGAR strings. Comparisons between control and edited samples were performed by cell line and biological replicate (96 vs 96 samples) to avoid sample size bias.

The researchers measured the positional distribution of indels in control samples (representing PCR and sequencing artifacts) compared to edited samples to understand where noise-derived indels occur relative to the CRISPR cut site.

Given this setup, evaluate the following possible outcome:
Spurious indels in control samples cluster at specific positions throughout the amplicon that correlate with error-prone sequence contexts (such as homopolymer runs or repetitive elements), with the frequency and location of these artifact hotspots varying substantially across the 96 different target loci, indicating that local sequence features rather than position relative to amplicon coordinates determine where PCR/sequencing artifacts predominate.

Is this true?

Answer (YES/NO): NO